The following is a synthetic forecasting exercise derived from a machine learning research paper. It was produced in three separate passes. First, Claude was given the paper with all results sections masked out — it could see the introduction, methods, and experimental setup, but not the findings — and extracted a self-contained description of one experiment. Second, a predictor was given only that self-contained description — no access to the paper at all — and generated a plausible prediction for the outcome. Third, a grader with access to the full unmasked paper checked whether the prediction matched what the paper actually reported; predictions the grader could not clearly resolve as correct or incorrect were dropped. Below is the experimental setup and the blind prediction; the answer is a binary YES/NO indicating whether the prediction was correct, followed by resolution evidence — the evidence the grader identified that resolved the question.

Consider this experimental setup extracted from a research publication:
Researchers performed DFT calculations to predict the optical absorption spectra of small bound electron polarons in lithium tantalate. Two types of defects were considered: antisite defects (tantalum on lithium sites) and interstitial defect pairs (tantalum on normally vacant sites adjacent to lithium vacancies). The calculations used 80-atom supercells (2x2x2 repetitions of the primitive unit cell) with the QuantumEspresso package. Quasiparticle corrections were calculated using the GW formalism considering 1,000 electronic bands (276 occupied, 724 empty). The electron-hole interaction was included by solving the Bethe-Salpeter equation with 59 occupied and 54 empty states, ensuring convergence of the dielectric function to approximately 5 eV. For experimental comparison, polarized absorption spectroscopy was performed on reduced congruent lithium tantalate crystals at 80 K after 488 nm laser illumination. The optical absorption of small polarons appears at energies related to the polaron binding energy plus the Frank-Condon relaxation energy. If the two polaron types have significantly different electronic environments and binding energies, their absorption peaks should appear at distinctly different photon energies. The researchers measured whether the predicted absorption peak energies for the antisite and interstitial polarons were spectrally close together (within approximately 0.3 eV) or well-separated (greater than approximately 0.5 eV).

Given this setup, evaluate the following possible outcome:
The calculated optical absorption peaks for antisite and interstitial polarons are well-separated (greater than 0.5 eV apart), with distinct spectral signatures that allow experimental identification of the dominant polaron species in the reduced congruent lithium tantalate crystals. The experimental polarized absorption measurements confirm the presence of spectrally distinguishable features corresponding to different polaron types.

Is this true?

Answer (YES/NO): YES